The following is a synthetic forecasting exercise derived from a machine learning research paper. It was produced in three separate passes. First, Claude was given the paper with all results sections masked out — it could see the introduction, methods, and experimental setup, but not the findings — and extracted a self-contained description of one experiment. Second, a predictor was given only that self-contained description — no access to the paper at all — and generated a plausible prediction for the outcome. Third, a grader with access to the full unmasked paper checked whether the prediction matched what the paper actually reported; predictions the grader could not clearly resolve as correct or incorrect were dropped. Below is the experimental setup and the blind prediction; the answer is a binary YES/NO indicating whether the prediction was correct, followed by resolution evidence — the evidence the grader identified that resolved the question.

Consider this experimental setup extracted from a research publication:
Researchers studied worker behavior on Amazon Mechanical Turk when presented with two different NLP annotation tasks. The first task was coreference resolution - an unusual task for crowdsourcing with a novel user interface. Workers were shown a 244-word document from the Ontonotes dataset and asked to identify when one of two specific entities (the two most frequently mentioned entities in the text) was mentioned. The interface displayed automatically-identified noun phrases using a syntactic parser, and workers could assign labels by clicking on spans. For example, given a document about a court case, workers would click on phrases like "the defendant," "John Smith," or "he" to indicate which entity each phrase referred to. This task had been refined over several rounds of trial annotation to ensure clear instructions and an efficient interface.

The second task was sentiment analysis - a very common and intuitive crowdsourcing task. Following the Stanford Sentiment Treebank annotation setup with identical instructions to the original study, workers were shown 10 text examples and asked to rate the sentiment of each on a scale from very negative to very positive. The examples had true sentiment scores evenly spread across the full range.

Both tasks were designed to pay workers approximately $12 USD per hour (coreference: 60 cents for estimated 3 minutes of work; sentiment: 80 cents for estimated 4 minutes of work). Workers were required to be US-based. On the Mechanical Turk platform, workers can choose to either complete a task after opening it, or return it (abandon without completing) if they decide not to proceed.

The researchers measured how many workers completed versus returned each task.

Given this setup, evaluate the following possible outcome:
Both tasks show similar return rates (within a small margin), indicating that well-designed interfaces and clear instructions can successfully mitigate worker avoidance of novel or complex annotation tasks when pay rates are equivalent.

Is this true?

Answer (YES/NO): NO